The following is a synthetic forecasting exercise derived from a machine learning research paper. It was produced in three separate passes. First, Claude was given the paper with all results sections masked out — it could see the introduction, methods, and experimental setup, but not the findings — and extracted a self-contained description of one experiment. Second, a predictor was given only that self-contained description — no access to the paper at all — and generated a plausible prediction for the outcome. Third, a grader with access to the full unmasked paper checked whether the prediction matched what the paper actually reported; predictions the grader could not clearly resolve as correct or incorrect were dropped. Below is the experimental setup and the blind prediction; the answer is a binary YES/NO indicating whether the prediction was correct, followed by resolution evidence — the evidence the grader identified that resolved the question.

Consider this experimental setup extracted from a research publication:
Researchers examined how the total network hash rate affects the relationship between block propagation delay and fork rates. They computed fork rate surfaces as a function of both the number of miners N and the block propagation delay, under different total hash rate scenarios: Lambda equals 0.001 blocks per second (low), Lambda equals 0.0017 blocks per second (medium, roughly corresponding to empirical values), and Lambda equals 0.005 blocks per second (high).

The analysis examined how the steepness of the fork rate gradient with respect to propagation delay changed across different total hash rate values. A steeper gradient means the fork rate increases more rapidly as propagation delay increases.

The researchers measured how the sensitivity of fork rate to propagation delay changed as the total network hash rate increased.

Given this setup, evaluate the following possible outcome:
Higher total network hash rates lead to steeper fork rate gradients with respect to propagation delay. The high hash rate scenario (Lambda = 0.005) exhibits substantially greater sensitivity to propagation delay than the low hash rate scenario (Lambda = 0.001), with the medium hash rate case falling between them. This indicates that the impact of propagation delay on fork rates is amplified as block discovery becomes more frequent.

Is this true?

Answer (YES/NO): YES